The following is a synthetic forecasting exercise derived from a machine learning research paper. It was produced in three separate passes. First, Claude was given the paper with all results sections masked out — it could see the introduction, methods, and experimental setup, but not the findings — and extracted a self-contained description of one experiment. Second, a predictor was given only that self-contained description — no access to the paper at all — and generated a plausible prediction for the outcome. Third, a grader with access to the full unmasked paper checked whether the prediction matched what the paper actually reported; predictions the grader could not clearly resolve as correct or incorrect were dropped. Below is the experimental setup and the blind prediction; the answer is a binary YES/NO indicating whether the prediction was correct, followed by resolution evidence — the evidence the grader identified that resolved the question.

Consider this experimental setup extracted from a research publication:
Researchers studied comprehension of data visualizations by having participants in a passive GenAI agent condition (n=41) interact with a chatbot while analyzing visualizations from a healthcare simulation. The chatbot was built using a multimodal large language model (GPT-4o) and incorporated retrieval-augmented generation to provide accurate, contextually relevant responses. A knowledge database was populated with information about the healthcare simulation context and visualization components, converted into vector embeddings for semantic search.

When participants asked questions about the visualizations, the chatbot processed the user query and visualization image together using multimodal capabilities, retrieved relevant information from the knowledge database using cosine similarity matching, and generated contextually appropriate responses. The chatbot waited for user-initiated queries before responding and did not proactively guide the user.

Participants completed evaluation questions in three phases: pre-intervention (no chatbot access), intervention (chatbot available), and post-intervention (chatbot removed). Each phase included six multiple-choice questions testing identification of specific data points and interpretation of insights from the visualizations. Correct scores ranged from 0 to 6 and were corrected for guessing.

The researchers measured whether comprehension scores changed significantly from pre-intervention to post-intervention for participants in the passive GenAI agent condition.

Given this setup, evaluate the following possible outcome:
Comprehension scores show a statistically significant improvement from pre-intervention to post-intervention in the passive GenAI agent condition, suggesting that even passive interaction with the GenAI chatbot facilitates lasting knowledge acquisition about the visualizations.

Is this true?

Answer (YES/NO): YES